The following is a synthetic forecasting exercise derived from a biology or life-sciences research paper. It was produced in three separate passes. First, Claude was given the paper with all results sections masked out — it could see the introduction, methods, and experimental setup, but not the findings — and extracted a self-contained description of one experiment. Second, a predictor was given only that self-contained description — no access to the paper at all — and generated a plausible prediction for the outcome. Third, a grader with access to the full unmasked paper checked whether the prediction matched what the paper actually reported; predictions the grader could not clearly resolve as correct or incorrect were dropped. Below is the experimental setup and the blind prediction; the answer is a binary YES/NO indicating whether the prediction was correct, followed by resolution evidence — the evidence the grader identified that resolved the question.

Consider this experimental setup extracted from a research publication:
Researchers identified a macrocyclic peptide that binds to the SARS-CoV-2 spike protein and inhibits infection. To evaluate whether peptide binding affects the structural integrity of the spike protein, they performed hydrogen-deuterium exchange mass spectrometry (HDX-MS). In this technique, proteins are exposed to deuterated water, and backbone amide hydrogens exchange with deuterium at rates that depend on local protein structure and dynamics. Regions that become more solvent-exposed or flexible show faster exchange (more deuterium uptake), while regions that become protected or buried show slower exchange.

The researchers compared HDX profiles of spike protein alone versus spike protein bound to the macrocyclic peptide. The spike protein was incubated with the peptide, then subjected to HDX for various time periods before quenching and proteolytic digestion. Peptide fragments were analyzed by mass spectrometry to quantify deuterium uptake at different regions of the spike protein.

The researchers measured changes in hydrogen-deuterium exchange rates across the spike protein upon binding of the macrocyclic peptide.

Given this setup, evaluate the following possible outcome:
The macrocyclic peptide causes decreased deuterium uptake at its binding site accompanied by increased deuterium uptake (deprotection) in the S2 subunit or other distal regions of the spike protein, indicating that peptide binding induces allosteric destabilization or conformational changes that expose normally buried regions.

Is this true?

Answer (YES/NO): NO